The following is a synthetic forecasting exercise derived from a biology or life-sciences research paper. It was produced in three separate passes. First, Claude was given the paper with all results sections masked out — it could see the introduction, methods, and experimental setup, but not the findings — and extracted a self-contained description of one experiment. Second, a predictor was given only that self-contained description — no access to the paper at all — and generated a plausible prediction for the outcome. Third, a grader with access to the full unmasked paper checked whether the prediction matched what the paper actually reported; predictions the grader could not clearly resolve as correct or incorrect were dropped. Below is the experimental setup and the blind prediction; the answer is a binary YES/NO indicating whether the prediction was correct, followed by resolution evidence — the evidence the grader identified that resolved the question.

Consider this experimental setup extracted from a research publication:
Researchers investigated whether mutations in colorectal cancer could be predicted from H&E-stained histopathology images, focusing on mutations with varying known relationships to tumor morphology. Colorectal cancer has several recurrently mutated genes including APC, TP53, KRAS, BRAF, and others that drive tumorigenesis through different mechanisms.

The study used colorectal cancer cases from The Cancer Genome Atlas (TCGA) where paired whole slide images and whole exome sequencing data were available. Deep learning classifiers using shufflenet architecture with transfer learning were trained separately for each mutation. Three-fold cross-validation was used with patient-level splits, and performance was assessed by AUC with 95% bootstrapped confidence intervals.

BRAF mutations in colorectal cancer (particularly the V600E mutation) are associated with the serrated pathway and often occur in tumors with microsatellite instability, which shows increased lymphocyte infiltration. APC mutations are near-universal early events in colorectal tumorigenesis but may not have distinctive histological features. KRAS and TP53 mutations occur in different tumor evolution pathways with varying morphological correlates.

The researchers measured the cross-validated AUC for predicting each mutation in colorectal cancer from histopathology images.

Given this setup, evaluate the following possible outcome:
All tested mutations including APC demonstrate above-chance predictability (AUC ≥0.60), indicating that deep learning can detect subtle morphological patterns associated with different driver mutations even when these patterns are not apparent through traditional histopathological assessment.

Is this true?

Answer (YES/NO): NO